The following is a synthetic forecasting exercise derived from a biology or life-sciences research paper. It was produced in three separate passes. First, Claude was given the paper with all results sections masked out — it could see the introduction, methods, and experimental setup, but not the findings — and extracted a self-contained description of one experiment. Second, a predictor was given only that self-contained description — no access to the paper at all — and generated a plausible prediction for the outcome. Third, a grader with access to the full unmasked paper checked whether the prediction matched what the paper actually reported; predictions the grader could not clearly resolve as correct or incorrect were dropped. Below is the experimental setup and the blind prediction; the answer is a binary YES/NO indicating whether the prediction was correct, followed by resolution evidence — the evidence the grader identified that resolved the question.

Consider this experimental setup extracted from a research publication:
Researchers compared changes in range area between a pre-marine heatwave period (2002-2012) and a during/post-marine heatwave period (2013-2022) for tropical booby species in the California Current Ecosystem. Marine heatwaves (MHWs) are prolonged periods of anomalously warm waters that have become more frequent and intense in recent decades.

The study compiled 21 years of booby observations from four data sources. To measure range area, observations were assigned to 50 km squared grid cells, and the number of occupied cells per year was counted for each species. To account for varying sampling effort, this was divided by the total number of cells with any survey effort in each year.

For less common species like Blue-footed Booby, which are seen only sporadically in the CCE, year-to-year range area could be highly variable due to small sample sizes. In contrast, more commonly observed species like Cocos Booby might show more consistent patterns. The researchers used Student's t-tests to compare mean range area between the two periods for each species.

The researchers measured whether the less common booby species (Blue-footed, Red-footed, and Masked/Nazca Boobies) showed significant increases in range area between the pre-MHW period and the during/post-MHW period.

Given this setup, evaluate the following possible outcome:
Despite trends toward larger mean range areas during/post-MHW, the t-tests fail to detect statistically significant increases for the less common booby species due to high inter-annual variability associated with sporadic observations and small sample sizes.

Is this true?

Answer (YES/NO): NO